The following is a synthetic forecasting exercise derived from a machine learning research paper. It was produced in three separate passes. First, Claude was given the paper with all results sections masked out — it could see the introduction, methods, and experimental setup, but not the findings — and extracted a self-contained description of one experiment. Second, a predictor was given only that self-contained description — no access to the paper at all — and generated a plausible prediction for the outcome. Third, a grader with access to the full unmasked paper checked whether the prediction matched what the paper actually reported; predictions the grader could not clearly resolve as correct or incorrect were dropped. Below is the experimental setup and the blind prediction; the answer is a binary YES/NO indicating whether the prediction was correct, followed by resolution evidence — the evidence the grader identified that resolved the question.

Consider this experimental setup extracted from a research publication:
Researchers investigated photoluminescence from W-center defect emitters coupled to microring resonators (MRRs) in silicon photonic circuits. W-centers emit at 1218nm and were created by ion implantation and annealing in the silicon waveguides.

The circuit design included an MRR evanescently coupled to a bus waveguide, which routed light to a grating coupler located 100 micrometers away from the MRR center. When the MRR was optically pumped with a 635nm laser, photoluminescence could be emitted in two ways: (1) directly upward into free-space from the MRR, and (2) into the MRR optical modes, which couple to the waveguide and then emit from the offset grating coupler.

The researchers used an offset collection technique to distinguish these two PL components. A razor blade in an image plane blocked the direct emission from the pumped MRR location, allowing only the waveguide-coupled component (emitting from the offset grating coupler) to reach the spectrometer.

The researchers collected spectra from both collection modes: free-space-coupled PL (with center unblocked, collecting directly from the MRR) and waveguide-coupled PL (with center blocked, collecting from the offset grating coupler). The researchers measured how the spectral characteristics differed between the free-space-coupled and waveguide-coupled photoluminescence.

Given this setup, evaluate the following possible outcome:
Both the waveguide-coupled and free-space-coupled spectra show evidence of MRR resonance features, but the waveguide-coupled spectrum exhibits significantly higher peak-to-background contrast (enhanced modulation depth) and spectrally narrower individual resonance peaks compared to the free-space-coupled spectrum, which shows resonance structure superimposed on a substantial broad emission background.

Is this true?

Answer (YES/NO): NO